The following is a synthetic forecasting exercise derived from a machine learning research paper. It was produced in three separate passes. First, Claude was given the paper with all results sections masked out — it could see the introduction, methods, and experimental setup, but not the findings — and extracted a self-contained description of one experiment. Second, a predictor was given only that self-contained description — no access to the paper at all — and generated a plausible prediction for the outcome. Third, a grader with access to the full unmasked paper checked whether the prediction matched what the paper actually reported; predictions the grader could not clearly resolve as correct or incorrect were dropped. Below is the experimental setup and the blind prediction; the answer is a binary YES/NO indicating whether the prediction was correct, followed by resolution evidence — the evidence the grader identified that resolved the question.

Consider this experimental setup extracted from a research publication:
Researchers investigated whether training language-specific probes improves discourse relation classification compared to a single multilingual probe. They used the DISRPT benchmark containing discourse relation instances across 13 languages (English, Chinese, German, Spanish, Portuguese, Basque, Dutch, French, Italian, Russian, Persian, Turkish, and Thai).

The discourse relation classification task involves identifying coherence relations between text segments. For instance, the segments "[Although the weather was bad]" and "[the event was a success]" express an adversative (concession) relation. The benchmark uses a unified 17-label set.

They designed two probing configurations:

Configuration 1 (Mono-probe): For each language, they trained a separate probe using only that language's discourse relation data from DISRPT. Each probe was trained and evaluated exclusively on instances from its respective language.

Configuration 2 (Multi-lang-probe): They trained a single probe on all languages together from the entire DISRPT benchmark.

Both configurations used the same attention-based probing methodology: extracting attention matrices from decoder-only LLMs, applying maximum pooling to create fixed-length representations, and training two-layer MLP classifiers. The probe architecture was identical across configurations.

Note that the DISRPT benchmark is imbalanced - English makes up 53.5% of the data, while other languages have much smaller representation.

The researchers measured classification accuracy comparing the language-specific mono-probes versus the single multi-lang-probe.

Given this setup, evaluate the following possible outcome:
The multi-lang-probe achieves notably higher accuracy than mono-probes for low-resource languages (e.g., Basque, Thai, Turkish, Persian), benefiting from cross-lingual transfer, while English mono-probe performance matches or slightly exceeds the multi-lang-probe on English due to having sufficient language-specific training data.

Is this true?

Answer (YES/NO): NO